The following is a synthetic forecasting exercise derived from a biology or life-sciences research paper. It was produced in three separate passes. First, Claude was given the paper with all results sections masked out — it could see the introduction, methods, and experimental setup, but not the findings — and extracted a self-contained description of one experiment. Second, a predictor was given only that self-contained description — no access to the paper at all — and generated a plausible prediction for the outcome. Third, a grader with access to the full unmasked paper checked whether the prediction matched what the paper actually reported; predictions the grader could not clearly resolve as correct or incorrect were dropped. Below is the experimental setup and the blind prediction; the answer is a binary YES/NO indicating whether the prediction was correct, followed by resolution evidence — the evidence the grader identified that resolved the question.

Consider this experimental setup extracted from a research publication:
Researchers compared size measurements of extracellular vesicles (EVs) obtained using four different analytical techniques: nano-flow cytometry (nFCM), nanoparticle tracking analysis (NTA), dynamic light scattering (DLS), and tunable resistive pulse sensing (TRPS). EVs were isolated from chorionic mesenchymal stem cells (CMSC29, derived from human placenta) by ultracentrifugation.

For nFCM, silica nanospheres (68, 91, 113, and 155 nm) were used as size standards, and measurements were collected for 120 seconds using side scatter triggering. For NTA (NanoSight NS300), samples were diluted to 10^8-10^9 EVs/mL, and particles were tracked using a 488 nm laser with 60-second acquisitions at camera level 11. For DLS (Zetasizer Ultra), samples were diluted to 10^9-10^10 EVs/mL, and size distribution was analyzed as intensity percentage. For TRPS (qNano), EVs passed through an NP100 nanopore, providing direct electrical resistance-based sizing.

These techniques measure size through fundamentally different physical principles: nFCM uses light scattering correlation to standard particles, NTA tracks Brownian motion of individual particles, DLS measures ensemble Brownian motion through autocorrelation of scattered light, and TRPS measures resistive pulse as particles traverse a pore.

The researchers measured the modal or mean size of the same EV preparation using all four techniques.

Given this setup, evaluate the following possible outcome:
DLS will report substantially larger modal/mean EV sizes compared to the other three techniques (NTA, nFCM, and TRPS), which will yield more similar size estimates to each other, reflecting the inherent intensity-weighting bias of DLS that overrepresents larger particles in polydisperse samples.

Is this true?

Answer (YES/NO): YES